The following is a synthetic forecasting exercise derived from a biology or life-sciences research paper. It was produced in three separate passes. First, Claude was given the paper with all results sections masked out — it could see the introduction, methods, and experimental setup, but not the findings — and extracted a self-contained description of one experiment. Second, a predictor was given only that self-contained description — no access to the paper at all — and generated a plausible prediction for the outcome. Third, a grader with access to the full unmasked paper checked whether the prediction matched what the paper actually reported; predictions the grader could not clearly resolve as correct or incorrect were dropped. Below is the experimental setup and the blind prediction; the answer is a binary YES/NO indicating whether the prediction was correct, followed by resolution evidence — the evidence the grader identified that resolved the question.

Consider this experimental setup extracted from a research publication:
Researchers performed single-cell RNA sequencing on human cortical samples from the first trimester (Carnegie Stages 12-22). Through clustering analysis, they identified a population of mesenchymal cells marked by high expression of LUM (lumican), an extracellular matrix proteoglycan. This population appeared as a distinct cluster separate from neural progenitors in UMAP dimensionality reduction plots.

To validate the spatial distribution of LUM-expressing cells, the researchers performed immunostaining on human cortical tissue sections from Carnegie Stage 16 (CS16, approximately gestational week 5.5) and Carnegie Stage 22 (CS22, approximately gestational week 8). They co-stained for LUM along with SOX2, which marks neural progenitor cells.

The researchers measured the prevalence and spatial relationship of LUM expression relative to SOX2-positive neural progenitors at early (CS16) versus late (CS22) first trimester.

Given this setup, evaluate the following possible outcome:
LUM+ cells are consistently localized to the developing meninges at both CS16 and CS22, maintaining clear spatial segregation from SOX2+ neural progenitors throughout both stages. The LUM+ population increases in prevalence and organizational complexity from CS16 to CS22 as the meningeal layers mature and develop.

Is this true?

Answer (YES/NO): NO